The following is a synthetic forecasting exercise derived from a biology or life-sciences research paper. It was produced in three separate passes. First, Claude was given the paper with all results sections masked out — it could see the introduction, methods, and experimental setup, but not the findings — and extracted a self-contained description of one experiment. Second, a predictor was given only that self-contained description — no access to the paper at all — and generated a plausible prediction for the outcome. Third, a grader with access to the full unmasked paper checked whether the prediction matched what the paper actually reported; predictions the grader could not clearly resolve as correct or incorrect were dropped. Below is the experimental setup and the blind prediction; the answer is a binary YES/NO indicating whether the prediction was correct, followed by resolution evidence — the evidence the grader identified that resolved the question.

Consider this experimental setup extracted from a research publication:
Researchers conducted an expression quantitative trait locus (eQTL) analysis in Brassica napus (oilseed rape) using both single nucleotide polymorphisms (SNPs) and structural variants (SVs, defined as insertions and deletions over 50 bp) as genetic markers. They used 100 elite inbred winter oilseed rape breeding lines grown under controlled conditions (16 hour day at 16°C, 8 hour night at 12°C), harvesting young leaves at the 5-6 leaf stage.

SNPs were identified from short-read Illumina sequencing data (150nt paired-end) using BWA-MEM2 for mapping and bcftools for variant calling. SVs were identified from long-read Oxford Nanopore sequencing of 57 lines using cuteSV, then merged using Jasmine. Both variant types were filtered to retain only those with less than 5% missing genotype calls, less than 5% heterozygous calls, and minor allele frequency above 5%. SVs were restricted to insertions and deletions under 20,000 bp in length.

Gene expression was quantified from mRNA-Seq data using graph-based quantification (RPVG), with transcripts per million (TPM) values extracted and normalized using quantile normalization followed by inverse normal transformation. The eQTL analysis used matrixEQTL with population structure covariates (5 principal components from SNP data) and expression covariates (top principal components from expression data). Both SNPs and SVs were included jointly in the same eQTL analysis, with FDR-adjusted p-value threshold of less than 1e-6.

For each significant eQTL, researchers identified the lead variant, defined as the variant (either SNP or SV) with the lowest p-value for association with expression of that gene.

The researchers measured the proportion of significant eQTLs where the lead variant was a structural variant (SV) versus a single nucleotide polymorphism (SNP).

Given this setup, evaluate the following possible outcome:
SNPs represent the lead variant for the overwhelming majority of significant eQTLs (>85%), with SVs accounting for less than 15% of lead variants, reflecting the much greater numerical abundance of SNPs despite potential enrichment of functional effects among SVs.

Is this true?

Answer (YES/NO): YES